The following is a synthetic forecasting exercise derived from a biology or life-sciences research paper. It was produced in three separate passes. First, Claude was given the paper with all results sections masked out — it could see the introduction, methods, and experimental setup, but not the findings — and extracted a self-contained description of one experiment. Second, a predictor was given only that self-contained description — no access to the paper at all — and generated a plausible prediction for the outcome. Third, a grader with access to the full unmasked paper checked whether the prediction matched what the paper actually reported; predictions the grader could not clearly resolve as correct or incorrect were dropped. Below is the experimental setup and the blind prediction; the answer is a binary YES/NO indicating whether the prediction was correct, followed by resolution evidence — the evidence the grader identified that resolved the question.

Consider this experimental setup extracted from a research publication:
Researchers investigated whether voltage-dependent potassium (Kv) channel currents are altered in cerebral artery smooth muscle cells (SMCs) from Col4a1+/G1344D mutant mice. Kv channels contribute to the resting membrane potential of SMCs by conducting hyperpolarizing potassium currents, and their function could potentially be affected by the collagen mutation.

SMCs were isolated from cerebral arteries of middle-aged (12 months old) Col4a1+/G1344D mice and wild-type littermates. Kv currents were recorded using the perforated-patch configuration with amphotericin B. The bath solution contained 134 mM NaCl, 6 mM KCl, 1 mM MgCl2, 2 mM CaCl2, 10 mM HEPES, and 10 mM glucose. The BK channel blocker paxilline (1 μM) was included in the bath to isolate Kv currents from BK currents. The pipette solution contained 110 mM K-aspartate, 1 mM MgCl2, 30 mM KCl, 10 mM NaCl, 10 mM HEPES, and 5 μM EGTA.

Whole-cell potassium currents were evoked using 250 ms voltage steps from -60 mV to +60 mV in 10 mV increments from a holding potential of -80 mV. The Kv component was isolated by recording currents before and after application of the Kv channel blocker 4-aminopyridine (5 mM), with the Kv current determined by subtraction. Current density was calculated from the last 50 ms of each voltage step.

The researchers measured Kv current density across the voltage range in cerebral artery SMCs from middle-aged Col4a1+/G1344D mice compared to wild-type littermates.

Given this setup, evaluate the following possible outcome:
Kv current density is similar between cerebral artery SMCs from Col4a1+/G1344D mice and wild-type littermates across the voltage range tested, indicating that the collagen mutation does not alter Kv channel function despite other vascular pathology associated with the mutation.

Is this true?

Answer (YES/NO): YES